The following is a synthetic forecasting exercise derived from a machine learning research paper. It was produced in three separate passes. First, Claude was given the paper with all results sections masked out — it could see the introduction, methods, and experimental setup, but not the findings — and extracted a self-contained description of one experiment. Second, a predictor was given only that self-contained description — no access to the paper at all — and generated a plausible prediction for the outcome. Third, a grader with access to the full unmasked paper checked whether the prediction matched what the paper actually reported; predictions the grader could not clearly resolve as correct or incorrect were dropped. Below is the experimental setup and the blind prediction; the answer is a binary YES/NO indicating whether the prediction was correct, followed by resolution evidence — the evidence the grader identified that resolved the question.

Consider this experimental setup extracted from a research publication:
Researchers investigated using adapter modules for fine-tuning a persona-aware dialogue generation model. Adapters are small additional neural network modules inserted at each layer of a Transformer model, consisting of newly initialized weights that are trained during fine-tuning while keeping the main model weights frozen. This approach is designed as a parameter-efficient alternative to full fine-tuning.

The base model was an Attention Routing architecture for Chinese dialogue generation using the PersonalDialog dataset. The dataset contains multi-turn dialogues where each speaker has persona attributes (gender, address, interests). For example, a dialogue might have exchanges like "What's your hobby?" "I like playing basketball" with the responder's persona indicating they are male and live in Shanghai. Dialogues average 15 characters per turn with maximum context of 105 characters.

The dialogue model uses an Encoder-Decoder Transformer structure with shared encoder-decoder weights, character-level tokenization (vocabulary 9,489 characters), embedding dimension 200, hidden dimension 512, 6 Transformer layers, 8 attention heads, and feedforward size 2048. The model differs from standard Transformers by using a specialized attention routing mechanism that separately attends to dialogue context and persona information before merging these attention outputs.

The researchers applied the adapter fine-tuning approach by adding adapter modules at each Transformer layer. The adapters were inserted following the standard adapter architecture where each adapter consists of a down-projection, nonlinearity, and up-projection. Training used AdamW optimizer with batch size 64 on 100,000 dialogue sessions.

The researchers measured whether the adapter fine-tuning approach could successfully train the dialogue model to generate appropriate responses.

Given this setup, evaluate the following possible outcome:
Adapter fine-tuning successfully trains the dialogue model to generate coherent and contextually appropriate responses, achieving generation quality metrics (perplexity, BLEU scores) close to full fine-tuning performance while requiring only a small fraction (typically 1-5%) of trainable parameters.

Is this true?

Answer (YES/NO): NO